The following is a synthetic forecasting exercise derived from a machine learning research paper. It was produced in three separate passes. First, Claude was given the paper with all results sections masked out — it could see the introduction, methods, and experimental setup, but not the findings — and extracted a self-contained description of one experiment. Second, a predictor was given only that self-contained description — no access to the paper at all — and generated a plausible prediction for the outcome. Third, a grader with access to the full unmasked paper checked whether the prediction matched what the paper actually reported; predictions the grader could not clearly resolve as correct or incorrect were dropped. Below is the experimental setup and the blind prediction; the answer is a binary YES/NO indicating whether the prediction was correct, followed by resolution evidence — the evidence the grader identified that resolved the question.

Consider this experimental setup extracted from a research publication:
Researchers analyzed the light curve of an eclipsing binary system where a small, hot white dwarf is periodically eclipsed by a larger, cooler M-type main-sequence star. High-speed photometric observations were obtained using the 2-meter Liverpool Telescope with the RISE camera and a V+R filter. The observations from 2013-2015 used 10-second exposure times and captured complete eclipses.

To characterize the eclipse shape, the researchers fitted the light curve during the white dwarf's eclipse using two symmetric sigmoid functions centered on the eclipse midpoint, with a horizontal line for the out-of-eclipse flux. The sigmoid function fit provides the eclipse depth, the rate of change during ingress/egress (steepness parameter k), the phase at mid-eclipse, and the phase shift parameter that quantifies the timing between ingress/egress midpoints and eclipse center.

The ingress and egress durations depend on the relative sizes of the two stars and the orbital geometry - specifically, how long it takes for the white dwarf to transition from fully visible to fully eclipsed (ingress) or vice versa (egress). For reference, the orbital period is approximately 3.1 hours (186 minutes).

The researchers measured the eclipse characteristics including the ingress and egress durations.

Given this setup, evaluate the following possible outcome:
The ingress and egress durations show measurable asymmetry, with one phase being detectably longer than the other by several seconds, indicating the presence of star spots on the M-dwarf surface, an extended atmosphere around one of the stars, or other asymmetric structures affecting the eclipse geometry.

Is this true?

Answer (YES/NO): NO